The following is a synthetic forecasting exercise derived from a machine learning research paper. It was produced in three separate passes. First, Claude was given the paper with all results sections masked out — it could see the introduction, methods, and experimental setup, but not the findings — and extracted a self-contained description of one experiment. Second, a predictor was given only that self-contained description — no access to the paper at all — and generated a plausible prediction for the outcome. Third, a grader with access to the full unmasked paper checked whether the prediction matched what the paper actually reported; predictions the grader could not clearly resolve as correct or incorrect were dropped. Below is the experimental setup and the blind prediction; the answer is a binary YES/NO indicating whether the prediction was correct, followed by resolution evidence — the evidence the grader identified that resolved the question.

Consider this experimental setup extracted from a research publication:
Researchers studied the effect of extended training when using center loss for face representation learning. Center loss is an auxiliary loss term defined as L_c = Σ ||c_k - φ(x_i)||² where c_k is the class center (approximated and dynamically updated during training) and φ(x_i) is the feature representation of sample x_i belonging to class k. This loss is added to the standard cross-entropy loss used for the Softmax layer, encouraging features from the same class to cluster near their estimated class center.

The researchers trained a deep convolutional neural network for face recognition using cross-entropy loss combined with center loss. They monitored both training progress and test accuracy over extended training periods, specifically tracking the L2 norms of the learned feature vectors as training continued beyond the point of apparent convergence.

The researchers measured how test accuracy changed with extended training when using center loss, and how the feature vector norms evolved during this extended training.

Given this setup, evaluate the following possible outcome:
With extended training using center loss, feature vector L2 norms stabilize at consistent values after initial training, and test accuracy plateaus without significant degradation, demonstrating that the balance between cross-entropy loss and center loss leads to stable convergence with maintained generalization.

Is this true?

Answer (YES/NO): NO